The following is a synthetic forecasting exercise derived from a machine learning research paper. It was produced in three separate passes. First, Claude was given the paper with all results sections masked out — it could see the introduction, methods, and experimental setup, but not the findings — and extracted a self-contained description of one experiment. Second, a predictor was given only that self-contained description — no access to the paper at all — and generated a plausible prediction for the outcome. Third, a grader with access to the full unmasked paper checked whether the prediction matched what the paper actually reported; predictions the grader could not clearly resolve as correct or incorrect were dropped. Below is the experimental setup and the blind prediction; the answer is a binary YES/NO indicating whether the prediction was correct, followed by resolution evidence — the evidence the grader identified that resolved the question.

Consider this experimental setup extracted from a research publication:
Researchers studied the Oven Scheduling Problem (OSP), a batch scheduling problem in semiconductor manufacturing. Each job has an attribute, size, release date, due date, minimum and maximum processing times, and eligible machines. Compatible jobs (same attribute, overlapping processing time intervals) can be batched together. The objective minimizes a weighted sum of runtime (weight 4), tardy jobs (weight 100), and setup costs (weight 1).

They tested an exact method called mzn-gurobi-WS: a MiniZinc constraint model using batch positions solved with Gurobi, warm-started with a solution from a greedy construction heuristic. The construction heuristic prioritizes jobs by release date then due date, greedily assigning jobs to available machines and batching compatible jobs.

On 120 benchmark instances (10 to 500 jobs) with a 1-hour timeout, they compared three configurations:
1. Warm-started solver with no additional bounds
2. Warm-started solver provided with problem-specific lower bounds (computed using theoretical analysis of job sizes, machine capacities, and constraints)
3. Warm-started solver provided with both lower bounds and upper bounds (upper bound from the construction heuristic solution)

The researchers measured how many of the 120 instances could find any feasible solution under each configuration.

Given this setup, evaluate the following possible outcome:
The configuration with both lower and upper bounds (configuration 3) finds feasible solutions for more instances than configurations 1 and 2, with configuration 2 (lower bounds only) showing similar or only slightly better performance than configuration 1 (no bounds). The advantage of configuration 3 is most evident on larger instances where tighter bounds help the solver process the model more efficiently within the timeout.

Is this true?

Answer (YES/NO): NO